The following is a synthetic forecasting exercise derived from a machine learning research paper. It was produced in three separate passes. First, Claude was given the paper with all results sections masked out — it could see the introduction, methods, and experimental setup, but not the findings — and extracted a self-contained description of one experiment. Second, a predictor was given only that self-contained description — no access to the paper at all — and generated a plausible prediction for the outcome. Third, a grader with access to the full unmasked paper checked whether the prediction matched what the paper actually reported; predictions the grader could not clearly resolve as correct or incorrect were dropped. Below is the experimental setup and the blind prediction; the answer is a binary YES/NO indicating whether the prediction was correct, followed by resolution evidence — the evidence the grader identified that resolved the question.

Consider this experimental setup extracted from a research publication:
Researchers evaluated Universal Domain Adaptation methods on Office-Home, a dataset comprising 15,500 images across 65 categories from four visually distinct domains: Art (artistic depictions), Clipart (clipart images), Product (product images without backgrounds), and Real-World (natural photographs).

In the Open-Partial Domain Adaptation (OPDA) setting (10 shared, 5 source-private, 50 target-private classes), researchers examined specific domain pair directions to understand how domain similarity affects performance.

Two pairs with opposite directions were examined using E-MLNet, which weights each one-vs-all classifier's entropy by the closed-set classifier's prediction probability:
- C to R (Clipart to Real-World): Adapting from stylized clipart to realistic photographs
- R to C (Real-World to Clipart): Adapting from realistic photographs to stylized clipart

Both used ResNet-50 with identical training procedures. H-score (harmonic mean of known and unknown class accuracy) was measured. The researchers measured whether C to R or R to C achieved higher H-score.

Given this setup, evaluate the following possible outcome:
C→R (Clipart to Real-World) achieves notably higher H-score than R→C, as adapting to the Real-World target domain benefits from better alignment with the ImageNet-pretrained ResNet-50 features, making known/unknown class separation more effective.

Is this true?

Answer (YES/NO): YES